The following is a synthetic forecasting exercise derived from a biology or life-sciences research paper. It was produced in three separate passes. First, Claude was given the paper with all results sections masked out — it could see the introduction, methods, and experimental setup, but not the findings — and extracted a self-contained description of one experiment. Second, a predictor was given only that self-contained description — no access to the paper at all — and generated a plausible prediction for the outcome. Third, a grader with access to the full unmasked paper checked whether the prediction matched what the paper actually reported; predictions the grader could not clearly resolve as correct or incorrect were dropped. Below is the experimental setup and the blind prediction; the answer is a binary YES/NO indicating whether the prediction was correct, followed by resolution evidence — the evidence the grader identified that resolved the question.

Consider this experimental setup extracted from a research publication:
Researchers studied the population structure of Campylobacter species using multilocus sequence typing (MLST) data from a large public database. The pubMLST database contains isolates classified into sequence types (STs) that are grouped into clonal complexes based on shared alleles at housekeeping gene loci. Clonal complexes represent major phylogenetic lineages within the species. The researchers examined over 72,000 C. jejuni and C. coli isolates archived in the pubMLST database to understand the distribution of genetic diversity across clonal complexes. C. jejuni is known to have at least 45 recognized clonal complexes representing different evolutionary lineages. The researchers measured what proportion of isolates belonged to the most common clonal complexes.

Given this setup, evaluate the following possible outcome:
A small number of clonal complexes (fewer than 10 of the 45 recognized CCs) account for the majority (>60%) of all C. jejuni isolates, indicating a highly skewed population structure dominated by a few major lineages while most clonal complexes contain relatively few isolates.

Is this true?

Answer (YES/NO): NO